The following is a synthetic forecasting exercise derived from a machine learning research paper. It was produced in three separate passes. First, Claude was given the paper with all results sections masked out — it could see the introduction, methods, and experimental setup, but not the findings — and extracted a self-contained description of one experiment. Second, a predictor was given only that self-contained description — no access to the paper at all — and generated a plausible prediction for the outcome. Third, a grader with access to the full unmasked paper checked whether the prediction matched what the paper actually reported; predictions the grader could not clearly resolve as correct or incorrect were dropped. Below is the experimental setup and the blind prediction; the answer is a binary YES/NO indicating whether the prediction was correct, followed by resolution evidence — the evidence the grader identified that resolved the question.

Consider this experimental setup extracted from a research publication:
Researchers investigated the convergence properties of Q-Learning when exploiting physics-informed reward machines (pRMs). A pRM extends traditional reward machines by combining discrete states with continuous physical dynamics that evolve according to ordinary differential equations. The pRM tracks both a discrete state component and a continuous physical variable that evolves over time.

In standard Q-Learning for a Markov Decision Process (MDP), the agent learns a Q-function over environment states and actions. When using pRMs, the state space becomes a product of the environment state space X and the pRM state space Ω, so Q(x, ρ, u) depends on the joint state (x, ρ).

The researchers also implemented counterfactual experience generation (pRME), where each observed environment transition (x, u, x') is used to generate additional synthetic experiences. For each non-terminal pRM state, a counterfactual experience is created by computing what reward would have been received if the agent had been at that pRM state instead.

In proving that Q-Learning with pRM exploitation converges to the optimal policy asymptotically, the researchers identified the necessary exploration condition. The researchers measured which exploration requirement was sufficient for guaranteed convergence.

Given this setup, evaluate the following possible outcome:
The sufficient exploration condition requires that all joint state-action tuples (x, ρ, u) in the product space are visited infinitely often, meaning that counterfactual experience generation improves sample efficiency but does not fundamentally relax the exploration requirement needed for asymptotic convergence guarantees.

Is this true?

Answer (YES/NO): YES